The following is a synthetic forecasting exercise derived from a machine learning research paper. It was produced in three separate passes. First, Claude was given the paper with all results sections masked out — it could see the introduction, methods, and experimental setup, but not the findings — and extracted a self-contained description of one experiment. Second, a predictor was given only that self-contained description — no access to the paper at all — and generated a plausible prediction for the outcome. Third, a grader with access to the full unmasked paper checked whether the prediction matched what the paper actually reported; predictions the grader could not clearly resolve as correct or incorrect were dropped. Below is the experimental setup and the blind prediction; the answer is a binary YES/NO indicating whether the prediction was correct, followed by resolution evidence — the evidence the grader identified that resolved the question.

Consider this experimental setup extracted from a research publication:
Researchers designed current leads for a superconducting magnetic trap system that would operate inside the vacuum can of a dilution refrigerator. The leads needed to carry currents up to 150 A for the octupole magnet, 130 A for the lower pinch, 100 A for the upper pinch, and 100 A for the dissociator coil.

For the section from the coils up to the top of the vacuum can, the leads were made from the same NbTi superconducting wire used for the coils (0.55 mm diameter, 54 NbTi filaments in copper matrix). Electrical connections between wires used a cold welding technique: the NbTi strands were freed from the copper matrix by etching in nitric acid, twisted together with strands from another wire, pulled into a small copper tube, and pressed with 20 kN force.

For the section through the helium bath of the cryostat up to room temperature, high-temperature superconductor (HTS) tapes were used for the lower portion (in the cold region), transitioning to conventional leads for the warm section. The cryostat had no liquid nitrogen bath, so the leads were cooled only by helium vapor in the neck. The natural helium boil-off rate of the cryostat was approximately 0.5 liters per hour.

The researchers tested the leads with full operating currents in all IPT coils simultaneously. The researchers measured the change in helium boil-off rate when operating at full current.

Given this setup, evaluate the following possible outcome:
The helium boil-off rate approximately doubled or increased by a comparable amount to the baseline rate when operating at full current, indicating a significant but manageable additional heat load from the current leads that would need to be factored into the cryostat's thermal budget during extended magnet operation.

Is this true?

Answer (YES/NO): NO